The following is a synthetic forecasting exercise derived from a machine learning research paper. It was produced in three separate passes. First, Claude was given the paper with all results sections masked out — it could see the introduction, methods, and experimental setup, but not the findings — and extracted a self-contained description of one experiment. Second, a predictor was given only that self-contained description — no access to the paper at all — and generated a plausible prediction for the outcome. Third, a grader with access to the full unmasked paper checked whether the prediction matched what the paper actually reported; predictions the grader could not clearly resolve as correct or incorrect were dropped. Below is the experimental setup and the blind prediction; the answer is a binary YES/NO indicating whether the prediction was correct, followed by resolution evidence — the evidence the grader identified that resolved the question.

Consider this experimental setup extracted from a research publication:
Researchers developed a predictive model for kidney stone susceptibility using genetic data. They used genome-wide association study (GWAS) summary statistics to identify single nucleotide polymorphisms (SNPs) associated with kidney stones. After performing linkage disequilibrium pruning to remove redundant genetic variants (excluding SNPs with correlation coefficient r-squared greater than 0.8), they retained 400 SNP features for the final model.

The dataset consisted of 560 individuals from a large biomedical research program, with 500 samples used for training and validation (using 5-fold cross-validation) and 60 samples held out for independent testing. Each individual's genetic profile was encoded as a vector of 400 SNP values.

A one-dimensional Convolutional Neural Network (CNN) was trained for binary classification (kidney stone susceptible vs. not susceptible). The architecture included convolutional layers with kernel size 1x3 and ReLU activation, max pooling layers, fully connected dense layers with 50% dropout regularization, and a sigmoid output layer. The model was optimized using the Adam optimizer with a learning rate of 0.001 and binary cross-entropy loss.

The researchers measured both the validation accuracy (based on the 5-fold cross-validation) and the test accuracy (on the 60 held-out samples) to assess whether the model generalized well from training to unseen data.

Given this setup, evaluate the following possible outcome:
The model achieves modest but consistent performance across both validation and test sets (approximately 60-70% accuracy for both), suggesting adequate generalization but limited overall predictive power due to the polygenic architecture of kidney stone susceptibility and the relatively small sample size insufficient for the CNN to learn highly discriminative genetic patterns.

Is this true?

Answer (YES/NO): YES